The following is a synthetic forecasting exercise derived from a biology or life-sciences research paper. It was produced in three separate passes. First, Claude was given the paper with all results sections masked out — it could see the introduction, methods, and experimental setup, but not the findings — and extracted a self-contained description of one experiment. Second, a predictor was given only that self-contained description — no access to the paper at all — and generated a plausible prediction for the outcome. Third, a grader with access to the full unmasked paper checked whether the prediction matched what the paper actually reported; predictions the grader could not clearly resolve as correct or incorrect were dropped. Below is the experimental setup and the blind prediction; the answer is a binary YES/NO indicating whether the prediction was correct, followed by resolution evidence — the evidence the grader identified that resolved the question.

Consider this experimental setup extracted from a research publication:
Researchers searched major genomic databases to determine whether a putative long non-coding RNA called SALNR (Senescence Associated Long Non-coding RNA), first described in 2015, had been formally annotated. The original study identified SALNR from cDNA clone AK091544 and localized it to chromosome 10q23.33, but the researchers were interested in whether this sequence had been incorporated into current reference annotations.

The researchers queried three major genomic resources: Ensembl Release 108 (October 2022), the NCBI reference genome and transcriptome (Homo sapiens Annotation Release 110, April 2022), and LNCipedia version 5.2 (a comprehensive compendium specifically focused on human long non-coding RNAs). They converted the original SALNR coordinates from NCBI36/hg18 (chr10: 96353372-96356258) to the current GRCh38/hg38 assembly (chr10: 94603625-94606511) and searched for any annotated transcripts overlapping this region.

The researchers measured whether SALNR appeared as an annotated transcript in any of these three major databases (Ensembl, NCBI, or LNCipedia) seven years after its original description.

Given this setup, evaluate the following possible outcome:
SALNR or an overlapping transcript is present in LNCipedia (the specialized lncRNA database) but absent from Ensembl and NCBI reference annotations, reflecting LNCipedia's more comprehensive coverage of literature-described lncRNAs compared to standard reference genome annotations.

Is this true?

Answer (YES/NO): NO